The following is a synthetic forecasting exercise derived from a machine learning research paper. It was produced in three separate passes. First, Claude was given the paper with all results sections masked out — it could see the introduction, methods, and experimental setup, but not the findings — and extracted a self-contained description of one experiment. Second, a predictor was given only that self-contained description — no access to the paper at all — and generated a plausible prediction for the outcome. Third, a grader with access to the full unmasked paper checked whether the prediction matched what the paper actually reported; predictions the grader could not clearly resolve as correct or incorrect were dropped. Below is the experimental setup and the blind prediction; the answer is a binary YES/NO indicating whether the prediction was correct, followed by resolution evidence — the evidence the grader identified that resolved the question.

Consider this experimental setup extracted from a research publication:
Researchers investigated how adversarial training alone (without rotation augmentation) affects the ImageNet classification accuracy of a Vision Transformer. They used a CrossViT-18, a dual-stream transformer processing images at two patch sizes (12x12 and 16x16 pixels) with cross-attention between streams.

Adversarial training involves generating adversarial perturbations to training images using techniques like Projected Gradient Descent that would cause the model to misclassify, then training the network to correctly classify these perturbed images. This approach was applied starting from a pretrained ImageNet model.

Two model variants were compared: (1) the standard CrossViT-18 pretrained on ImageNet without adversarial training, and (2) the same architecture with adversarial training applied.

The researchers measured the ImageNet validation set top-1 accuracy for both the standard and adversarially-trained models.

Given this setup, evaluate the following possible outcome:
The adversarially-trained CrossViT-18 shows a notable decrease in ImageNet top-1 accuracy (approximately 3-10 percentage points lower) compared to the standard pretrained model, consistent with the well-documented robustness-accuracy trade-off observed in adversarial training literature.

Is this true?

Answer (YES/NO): NO